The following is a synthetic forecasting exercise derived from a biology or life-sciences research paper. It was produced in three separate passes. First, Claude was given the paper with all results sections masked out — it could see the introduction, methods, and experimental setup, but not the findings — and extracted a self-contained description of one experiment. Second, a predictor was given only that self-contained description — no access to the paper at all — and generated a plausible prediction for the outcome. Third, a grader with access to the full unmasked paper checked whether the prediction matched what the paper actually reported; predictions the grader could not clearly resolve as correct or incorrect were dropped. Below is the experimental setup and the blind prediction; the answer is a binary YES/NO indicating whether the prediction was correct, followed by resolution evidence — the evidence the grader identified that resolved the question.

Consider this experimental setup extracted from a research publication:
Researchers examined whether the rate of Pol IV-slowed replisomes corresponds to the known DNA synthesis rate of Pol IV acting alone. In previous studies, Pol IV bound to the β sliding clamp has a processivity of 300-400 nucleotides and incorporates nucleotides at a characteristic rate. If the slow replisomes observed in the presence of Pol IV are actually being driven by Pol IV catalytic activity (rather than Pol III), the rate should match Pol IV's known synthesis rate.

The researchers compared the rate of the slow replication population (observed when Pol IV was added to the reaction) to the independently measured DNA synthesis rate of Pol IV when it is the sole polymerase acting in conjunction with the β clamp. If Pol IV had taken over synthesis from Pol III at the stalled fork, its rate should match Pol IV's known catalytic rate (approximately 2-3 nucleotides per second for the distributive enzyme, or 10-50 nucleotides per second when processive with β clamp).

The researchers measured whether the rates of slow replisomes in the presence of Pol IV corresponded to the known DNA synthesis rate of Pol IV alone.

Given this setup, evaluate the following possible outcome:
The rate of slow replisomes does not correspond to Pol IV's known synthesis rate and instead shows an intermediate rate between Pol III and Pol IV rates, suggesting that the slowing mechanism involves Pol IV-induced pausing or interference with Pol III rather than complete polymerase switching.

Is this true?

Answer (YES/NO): YES